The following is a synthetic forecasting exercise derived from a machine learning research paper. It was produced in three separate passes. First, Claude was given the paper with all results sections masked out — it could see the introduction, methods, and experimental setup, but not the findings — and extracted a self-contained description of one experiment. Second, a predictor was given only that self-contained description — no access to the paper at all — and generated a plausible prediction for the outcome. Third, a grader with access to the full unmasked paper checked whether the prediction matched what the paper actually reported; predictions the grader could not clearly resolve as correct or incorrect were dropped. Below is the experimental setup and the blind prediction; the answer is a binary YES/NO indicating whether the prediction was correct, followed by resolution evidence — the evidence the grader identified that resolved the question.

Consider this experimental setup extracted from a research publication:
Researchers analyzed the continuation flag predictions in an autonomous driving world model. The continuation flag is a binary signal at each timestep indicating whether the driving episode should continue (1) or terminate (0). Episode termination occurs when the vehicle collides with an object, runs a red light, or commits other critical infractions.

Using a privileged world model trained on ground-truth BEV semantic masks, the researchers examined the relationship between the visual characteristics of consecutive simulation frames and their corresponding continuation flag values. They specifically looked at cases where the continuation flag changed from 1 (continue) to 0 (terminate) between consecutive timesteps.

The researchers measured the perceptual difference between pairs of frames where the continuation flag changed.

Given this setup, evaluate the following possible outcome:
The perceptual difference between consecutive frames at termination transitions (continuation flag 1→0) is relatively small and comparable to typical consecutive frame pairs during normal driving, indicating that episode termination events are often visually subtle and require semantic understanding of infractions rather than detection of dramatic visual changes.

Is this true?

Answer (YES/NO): YES